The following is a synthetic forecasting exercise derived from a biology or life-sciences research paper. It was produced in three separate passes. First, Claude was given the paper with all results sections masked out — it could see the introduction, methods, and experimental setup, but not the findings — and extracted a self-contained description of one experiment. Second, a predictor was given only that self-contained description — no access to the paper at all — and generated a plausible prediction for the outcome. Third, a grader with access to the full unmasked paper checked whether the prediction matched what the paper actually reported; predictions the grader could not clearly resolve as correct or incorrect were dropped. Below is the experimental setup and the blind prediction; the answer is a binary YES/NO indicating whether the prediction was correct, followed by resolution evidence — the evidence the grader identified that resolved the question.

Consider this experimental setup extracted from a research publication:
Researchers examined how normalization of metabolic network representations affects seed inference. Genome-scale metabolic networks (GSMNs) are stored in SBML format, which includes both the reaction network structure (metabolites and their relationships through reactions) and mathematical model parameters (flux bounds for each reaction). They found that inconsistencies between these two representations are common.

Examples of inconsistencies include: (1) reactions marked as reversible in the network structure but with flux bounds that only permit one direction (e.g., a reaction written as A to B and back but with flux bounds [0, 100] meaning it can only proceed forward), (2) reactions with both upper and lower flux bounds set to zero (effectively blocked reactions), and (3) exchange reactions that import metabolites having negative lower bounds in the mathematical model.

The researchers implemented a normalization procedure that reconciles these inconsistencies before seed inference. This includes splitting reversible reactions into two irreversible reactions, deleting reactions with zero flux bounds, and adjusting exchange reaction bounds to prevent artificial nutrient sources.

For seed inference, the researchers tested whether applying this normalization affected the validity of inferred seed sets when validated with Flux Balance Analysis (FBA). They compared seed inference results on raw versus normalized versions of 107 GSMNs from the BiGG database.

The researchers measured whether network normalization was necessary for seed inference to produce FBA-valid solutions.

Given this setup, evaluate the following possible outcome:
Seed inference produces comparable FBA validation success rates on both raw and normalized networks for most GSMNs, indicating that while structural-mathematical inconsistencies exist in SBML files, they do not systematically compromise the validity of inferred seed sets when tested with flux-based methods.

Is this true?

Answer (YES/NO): YES